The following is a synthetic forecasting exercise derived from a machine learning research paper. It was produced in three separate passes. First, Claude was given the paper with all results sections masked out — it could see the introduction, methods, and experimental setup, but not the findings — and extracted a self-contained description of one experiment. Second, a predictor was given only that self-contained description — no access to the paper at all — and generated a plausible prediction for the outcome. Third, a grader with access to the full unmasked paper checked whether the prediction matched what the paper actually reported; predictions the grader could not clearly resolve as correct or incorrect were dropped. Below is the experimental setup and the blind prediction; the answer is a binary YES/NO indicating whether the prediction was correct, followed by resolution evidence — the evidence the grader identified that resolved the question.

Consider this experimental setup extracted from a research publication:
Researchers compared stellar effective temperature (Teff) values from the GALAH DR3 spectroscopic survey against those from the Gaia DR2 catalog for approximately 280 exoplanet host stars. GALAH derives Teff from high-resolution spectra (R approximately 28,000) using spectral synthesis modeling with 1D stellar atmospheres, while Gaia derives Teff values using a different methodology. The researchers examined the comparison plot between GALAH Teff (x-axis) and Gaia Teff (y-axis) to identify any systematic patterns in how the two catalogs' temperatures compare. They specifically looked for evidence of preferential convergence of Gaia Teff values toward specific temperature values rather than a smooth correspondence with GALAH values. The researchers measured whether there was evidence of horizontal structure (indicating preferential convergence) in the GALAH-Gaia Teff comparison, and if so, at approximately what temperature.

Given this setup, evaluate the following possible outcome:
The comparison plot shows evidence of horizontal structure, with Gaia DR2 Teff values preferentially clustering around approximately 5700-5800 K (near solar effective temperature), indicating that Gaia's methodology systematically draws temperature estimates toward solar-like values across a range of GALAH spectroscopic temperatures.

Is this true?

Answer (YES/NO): NO